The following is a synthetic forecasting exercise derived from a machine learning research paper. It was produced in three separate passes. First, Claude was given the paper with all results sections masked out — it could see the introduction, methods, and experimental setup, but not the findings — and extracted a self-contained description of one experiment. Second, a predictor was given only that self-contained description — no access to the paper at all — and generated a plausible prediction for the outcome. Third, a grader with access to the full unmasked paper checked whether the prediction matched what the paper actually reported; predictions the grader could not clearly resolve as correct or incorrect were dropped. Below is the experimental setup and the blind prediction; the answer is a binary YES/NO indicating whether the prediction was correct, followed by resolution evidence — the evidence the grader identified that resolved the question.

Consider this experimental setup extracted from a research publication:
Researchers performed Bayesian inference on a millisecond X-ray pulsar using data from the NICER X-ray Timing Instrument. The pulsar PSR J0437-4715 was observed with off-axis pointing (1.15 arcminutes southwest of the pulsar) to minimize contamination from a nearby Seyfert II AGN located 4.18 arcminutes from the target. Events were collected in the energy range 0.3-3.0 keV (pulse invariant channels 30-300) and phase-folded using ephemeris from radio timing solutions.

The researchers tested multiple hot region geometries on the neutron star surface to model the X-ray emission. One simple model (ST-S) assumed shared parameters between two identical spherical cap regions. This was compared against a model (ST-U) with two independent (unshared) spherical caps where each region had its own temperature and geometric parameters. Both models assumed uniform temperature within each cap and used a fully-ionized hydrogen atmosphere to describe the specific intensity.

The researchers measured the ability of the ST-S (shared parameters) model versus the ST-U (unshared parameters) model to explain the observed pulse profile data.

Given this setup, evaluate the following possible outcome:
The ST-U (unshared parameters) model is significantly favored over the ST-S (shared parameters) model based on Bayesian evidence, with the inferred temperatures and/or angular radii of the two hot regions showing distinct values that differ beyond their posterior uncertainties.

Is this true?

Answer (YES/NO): NO